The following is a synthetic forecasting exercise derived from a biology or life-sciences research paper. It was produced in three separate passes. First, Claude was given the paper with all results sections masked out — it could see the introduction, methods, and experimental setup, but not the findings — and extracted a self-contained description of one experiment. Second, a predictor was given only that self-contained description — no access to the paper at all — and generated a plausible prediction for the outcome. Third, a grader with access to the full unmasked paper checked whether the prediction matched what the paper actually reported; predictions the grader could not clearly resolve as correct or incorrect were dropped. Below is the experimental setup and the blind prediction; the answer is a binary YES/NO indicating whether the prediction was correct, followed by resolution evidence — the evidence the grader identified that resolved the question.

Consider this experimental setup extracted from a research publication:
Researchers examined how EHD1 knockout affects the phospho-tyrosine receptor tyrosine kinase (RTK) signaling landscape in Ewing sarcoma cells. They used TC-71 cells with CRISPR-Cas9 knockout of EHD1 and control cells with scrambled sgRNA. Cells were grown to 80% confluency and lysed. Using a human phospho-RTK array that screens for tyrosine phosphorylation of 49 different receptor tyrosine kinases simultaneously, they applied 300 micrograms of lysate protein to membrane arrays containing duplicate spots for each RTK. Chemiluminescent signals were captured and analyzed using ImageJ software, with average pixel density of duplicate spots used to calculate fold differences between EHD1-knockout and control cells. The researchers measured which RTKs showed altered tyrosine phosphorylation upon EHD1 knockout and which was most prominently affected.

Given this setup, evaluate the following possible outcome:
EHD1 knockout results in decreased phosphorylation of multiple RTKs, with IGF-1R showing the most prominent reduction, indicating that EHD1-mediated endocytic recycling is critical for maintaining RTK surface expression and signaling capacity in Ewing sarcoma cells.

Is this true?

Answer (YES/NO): NO